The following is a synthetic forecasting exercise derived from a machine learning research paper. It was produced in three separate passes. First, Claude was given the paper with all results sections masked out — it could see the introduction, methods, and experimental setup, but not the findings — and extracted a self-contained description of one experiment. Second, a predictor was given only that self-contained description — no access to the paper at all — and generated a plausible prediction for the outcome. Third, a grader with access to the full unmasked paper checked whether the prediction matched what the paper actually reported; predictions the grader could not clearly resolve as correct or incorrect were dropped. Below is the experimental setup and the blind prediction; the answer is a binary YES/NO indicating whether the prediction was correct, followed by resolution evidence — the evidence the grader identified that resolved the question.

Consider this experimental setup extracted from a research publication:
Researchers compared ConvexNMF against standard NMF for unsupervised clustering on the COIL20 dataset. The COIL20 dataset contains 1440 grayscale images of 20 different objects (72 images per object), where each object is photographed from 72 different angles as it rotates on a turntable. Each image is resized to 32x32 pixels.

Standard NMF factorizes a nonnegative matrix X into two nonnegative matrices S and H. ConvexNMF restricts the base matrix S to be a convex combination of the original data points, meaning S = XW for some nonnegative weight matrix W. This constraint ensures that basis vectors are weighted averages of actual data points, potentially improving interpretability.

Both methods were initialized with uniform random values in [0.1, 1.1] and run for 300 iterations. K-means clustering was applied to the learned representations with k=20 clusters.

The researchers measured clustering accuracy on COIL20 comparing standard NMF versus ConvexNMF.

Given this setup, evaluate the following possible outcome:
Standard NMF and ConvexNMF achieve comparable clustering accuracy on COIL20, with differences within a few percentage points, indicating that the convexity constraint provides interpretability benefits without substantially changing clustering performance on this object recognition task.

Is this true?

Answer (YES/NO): NO